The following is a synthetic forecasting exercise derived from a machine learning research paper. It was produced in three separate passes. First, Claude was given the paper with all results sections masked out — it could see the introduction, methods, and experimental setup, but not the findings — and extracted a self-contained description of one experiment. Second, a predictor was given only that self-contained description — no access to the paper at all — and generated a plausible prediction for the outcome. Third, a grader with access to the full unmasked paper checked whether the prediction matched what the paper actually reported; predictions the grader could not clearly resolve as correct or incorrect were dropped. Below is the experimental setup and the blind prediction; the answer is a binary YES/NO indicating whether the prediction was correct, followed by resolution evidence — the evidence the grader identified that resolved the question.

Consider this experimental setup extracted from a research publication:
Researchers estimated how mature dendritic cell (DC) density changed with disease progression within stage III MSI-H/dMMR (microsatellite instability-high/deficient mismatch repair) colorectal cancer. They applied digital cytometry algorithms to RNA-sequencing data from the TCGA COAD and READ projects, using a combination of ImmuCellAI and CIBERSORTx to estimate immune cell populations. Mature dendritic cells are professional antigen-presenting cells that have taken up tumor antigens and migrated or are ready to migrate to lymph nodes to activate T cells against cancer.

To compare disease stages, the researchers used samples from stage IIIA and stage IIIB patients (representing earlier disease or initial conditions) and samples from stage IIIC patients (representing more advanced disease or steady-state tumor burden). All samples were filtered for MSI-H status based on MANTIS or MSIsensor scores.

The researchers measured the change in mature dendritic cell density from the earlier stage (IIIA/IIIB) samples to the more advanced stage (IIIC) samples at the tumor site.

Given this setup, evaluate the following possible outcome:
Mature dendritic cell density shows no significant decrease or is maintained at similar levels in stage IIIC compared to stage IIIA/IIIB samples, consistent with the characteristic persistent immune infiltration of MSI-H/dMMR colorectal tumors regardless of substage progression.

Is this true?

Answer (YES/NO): NO